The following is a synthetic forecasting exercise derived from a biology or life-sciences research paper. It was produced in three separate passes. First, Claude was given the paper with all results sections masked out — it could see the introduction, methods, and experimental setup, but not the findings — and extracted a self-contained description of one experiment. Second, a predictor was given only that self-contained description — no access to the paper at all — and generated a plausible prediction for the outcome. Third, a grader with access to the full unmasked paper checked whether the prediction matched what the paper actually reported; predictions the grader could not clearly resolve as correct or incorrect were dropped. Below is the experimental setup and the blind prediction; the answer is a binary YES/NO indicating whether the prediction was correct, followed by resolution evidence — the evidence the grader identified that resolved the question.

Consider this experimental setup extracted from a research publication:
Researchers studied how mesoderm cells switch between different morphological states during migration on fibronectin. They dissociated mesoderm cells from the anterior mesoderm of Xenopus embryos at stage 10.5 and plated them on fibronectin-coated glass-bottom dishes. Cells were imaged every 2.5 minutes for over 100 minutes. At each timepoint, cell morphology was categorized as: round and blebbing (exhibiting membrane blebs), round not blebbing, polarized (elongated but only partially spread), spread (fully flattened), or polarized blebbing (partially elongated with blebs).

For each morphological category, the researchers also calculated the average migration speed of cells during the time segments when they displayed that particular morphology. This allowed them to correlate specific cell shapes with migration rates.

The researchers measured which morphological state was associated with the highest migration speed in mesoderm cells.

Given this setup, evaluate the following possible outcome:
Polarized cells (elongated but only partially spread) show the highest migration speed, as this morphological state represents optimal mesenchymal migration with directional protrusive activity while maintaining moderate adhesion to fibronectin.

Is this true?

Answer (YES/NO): NO